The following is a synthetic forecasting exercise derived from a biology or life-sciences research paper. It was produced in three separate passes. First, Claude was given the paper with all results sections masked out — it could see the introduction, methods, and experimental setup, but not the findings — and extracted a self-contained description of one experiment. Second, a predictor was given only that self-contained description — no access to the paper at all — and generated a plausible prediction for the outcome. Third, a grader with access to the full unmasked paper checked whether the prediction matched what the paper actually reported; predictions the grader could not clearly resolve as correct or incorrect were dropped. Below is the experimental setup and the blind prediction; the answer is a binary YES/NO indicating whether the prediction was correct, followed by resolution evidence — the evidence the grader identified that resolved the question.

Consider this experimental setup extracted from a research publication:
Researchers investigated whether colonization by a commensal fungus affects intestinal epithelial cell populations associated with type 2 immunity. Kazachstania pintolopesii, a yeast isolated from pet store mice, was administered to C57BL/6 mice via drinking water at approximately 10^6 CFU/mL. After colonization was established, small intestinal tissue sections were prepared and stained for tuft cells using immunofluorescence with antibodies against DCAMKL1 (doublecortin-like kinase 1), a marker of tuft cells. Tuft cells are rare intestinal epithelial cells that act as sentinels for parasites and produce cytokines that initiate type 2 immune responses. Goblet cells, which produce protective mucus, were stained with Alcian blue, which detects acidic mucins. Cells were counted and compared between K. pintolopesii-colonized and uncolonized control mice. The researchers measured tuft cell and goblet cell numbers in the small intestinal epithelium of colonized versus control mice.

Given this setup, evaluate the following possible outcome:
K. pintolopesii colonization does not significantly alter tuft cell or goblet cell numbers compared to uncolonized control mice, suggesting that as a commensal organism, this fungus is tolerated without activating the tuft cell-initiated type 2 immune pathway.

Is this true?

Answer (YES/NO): NO